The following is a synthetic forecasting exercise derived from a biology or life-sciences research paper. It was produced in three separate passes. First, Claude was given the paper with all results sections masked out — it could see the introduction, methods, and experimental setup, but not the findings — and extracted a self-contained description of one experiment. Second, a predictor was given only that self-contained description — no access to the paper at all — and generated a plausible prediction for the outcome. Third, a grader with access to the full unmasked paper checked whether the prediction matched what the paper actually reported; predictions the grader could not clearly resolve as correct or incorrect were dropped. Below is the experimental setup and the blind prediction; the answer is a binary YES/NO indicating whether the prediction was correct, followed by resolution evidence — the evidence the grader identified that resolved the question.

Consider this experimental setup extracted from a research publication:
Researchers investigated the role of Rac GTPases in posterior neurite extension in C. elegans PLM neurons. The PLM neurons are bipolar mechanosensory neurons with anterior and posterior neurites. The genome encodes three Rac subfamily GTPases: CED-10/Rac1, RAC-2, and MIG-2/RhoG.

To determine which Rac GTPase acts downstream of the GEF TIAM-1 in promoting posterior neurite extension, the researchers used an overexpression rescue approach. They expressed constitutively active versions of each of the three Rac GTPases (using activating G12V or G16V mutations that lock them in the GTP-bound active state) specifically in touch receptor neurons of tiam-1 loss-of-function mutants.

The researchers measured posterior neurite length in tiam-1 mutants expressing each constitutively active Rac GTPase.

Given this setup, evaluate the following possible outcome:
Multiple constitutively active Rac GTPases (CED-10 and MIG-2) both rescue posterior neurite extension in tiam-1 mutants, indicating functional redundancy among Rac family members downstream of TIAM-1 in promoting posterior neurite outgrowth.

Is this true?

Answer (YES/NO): NO